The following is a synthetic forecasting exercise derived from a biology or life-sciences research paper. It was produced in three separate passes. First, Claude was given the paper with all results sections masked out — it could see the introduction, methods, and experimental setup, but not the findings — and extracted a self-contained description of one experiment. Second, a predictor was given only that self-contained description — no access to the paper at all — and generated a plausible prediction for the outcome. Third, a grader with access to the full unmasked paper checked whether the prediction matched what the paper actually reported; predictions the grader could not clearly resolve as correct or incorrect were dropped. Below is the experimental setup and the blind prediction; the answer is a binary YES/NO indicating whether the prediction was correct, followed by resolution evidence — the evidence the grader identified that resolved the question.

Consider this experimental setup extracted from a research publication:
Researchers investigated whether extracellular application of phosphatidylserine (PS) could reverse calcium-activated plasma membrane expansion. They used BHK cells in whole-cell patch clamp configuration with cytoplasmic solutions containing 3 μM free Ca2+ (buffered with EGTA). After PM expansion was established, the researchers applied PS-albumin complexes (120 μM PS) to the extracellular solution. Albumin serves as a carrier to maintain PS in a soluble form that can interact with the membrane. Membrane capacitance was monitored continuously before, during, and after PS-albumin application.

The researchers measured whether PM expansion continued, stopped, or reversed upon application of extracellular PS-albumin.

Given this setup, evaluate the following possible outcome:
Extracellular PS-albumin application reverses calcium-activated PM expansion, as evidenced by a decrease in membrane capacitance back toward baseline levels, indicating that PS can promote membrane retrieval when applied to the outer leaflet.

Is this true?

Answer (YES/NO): YES